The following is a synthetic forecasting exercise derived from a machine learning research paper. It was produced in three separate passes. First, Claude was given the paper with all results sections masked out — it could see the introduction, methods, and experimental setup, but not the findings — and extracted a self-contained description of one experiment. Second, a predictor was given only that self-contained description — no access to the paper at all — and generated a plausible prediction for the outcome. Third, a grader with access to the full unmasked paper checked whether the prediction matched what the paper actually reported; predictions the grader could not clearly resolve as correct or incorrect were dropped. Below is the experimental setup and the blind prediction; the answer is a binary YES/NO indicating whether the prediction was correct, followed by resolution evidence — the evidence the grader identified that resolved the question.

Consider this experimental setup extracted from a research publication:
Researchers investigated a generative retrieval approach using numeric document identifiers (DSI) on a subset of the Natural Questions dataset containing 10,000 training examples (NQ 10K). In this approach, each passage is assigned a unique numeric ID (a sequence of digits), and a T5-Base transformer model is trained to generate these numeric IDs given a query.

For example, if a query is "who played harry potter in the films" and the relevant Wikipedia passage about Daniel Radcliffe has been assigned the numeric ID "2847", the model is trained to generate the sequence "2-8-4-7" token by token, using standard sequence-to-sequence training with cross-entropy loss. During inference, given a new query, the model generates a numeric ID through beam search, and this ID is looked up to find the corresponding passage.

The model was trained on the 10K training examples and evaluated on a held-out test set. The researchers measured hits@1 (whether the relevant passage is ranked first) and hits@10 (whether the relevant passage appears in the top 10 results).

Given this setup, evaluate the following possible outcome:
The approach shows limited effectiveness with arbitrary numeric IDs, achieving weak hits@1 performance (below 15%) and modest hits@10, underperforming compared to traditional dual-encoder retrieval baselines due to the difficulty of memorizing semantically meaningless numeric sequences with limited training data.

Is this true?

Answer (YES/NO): NO